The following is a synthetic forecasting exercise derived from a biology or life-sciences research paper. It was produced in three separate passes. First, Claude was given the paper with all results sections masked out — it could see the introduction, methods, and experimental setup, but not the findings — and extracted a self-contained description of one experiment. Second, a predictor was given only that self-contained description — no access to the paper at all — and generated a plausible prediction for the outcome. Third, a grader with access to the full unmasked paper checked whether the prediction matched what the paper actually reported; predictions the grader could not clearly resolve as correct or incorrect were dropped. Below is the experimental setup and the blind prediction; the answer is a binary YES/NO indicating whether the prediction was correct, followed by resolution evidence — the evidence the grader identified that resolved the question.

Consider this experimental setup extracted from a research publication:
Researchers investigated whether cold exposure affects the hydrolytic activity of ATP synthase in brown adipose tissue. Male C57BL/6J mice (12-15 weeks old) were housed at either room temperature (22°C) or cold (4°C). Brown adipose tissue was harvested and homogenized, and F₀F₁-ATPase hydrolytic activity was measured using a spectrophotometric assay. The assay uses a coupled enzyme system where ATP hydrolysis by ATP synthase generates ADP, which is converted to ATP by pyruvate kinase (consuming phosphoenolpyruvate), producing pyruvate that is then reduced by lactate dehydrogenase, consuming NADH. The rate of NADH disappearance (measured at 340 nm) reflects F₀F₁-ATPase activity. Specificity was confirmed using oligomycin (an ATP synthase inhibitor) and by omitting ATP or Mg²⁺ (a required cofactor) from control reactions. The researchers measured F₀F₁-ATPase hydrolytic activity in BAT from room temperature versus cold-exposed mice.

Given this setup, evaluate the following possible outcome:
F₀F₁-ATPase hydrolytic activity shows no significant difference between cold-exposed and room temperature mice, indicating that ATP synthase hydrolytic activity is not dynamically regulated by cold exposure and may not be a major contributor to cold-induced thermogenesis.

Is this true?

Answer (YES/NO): NO